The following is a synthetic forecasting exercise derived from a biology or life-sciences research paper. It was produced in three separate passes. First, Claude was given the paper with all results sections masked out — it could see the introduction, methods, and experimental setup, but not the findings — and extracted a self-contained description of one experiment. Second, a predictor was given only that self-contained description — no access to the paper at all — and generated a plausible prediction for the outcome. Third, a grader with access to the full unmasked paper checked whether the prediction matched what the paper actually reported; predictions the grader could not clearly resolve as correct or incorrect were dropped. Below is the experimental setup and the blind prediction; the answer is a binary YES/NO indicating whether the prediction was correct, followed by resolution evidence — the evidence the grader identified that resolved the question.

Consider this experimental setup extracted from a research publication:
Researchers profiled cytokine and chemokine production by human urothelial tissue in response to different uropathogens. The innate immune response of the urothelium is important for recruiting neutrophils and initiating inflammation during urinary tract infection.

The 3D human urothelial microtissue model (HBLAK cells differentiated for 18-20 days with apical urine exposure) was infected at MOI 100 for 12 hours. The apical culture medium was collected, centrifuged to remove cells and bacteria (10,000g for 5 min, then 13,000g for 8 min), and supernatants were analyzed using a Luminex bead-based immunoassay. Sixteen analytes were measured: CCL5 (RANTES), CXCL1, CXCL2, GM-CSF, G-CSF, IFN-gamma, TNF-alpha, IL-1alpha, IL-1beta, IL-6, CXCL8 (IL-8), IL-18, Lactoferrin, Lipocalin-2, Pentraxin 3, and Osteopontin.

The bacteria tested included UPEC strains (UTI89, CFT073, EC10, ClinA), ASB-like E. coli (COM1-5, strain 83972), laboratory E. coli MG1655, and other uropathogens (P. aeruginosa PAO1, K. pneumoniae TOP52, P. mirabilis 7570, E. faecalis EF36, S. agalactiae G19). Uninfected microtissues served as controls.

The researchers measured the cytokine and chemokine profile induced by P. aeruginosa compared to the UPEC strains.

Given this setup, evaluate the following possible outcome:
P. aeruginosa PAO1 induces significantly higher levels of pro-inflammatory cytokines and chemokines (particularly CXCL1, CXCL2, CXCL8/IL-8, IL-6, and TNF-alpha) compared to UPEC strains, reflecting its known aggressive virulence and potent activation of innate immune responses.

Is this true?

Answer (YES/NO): NO